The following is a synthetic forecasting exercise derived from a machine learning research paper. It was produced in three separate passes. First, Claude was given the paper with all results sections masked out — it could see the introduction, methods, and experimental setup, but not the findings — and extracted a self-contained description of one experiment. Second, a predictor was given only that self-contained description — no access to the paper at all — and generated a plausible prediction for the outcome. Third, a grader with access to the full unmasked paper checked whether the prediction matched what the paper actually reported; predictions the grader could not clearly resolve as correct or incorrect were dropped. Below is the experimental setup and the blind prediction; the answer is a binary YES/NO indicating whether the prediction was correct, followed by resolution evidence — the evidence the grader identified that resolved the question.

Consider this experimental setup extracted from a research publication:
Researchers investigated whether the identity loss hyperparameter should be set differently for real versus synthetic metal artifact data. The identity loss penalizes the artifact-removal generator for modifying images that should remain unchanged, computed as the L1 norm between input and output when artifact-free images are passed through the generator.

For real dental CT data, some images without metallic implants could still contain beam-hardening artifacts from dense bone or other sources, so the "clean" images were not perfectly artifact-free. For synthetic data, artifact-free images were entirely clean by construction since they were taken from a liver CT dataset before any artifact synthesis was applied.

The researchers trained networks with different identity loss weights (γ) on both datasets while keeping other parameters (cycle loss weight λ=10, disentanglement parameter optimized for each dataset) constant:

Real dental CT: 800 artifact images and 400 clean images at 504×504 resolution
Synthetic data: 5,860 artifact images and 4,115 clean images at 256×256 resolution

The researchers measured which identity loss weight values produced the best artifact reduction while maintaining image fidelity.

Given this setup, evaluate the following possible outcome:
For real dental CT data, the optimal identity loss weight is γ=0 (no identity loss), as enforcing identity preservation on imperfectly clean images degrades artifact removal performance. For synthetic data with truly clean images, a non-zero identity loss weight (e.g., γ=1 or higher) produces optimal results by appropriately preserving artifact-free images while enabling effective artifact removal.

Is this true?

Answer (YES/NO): NO